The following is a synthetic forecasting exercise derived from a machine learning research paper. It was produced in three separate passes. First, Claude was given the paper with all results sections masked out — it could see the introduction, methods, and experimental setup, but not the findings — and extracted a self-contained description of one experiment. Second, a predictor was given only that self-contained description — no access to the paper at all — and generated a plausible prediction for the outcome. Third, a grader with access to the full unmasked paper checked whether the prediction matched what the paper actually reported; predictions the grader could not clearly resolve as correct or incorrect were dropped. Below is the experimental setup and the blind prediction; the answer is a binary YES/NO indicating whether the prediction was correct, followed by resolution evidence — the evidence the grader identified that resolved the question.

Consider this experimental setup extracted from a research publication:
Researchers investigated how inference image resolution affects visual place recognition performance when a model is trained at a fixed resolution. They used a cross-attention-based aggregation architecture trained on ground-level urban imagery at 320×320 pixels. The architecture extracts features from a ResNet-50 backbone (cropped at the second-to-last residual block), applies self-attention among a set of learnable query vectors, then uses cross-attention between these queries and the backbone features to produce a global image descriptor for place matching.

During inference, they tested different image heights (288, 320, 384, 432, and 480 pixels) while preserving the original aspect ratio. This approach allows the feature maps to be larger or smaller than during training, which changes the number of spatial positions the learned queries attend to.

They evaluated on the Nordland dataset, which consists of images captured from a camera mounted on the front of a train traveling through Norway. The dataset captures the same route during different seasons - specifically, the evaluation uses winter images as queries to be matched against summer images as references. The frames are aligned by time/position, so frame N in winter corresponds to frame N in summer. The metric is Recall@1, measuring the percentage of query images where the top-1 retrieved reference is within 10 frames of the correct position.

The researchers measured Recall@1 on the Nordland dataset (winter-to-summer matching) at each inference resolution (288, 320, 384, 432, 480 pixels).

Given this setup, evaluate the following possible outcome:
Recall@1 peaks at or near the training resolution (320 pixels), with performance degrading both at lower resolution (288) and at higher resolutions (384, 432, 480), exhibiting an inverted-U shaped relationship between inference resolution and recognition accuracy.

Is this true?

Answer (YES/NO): YES